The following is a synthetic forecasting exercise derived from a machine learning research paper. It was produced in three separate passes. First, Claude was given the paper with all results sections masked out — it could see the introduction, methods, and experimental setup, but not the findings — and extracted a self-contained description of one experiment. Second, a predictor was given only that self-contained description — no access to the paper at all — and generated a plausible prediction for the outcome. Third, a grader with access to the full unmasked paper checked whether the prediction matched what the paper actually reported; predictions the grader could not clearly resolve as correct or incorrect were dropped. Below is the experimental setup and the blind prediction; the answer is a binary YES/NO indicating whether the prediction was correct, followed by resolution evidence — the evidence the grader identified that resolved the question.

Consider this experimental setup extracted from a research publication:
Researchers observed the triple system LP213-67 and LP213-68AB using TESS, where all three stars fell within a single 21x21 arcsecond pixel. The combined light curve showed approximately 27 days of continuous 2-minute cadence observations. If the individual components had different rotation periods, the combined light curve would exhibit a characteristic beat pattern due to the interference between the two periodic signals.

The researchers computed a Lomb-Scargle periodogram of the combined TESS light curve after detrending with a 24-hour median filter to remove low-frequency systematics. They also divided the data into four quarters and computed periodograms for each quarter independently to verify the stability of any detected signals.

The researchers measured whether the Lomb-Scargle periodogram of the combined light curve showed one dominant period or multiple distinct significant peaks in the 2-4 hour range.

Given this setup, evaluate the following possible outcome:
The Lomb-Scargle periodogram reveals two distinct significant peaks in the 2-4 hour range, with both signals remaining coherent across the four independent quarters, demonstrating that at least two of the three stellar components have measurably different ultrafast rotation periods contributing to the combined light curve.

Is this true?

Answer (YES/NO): YES